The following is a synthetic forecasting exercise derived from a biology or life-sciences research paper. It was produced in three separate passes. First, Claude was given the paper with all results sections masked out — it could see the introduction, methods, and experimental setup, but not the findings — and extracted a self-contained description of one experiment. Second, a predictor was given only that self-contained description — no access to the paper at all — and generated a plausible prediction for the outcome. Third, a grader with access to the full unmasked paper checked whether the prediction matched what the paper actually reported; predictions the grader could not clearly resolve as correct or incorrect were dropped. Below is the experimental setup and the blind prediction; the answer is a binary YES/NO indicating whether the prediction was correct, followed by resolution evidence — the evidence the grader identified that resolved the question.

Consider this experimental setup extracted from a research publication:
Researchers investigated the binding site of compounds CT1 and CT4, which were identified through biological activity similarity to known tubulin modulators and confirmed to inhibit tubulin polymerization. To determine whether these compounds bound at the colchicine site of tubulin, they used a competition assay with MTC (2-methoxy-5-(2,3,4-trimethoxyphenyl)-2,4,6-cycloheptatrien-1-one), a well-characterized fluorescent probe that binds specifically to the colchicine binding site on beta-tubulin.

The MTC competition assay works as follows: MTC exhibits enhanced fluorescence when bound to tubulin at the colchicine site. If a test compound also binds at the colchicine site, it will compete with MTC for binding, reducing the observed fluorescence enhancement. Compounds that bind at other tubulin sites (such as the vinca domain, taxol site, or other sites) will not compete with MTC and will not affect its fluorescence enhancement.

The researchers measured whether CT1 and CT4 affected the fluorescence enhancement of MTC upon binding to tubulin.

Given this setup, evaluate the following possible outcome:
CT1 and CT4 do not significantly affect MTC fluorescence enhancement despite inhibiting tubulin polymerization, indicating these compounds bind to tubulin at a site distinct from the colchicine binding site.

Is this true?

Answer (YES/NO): NO